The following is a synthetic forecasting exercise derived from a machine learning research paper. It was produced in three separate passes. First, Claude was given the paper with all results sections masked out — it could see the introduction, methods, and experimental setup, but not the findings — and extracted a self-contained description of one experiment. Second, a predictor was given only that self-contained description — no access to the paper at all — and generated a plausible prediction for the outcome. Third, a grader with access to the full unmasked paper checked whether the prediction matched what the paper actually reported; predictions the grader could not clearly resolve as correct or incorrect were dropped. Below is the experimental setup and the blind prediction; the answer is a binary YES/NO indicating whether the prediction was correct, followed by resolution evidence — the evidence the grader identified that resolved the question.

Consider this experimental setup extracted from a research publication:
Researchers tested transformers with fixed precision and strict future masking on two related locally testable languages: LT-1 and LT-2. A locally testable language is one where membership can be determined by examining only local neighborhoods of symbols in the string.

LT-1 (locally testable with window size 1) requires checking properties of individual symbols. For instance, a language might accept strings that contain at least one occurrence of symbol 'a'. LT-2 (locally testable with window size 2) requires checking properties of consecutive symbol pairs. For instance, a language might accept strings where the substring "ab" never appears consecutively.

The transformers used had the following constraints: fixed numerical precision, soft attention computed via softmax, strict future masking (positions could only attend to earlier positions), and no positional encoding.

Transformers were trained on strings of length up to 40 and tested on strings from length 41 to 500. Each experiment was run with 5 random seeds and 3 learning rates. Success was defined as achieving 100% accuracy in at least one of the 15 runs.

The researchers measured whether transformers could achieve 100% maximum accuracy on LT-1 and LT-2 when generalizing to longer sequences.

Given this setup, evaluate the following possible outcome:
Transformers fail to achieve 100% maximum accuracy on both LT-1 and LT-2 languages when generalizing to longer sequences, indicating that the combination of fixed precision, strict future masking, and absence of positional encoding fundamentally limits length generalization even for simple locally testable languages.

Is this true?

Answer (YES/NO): NO